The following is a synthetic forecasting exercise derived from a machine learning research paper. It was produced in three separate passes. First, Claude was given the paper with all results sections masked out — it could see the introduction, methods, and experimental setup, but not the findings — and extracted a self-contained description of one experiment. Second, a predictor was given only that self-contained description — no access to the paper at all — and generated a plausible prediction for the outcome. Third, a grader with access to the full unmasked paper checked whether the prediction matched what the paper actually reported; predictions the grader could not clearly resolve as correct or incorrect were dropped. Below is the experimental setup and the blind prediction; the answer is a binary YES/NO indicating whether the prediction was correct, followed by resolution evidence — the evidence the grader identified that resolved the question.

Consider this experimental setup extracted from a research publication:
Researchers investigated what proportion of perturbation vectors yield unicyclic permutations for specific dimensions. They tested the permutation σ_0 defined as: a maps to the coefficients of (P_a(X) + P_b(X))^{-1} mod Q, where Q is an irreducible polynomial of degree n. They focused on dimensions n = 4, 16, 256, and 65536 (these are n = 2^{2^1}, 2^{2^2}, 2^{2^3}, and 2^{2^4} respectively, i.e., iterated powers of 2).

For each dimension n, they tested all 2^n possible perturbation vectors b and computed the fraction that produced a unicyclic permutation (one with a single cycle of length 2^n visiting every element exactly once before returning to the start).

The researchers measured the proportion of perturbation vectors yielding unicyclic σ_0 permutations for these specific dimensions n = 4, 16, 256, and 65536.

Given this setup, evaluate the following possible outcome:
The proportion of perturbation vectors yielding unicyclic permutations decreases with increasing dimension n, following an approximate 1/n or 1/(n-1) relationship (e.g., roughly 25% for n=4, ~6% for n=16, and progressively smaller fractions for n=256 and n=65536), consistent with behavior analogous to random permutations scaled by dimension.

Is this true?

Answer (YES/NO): NO